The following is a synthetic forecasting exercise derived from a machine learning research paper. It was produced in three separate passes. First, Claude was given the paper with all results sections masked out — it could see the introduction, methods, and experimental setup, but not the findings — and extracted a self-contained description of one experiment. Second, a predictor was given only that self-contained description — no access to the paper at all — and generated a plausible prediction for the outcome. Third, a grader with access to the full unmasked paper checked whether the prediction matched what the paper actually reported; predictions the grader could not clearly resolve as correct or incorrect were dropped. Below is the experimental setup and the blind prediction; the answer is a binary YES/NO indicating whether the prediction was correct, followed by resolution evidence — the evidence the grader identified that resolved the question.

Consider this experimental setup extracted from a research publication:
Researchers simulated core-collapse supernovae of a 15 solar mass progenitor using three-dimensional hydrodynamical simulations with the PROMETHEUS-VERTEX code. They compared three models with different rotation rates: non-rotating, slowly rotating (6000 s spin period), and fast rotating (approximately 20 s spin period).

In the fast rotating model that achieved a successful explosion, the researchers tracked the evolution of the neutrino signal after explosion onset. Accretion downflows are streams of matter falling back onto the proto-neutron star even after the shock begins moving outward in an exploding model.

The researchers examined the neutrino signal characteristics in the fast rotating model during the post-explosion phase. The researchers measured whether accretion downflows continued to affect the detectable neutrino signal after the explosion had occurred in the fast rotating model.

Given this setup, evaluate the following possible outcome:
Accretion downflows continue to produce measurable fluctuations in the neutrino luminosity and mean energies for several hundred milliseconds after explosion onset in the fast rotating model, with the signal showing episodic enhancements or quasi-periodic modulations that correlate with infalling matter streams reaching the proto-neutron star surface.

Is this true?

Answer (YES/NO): NO